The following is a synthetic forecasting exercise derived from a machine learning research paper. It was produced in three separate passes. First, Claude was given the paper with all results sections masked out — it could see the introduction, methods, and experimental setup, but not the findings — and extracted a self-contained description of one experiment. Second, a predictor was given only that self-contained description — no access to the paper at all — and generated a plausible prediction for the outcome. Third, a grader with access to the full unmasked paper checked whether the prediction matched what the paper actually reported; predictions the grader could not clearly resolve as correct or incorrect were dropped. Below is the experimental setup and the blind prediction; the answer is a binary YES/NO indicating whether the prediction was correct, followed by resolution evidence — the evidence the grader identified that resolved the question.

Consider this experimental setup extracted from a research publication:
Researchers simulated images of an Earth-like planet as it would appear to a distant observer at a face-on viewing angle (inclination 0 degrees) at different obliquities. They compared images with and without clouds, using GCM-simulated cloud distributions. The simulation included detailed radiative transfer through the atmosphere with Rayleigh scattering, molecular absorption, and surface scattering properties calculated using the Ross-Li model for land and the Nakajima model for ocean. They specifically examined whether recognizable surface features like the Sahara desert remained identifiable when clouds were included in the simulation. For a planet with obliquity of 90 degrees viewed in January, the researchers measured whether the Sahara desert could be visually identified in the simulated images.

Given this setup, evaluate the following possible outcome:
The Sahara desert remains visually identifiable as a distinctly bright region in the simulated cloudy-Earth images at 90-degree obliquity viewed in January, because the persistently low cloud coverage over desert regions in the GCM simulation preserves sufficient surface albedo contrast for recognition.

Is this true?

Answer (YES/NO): NO